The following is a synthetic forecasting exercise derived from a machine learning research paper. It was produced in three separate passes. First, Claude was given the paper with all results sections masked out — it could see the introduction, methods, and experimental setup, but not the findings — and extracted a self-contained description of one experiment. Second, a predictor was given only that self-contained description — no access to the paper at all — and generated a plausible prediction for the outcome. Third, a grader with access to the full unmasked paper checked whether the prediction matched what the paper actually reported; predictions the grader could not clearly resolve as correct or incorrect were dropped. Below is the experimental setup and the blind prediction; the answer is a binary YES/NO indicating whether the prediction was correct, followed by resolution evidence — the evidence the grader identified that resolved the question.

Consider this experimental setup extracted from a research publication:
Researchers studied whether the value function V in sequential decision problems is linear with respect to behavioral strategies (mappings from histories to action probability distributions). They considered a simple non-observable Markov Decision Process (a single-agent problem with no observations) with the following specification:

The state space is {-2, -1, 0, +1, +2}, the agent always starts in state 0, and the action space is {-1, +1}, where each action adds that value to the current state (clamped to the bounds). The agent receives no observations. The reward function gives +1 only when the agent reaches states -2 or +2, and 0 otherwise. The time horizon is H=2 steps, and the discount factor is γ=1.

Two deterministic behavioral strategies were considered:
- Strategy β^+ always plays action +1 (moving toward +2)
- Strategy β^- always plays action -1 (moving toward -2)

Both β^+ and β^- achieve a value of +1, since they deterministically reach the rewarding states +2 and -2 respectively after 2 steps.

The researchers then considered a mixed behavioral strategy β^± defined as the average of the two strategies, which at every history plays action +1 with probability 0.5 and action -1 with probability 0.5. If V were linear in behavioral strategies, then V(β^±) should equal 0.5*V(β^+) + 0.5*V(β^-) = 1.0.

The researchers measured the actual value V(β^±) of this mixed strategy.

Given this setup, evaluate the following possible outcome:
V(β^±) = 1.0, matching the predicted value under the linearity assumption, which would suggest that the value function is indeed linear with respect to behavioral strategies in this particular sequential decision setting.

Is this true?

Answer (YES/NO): NO